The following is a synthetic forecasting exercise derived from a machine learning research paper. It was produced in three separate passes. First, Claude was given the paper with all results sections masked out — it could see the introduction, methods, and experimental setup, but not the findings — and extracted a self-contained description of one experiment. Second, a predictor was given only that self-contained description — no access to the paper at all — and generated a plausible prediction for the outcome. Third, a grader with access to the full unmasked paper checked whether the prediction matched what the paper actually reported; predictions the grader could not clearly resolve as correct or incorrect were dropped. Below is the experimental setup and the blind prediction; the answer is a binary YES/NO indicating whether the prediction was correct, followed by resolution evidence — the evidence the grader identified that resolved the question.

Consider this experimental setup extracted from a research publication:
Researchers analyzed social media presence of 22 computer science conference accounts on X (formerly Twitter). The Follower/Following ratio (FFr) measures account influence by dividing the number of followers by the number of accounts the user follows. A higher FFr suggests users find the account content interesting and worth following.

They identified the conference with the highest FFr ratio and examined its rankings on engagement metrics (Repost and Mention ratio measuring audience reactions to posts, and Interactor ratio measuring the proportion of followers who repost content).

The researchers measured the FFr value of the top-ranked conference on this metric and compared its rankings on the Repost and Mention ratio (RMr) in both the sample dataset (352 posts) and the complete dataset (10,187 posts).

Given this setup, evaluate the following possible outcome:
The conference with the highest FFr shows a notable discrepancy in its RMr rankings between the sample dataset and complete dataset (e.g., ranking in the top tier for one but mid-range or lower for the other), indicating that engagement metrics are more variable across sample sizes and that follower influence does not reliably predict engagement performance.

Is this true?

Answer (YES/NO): NO